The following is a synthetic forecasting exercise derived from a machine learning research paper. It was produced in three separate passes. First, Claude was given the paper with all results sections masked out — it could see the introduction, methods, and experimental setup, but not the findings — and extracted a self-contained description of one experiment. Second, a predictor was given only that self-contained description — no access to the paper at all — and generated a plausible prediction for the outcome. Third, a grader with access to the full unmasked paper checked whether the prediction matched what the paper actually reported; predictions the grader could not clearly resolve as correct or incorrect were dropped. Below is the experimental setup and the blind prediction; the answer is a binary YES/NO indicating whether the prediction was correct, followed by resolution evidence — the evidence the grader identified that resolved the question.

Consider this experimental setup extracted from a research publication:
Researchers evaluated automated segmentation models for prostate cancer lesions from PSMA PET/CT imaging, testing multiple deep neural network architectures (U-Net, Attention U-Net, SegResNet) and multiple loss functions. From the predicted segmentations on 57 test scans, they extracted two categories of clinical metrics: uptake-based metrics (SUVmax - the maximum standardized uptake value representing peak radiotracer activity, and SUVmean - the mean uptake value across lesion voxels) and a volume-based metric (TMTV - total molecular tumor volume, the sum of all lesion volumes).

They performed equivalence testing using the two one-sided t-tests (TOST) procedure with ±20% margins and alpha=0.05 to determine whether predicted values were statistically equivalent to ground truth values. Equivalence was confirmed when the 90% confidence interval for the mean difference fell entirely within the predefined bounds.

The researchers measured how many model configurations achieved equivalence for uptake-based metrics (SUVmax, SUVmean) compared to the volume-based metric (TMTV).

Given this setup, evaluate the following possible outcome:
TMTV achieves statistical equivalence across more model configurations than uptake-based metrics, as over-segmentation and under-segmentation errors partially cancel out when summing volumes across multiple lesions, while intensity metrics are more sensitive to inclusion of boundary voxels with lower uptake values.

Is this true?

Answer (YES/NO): NO